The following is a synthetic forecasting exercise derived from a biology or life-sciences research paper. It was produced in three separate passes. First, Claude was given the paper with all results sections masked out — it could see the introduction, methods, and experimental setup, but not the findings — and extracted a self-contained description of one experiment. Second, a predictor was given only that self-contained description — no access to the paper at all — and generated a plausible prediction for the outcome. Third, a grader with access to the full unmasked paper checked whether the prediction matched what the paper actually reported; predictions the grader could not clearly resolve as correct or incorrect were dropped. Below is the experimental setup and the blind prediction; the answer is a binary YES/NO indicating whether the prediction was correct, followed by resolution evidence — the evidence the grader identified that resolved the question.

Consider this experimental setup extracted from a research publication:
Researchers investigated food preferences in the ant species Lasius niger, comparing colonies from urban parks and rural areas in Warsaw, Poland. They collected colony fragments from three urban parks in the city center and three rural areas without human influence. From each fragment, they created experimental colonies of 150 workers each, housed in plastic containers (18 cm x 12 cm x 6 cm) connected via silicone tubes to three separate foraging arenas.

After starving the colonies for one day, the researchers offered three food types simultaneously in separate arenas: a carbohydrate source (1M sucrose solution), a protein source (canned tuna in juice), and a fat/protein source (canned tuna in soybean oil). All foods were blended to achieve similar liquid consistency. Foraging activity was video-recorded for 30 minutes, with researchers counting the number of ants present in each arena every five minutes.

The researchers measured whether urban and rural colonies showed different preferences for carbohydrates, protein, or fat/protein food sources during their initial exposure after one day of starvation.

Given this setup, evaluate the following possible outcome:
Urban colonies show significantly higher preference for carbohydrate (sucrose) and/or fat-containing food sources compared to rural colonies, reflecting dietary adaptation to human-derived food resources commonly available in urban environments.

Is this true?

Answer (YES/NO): NO